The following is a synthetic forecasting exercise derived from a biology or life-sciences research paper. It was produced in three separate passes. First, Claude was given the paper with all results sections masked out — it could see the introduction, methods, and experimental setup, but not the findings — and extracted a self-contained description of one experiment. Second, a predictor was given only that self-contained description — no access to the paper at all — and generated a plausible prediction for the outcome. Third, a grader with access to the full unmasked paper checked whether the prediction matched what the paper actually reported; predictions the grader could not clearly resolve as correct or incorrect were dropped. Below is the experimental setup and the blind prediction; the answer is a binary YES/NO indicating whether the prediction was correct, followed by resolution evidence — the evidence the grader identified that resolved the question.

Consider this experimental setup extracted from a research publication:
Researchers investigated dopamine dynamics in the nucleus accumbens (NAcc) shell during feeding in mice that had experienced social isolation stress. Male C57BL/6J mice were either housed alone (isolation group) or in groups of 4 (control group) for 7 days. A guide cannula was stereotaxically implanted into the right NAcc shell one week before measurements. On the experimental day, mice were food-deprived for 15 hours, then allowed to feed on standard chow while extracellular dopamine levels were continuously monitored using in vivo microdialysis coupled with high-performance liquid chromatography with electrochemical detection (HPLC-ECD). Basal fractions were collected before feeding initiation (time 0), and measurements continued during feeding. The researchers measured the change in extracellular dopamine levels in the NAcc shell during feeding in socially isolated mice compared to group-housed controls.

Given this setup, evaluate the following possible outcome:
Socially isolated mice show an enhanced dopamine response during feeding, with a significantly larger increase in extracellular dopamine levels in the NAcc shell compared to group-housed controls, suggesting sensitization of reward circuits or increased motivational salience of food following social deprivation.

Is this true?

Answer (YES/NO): NO